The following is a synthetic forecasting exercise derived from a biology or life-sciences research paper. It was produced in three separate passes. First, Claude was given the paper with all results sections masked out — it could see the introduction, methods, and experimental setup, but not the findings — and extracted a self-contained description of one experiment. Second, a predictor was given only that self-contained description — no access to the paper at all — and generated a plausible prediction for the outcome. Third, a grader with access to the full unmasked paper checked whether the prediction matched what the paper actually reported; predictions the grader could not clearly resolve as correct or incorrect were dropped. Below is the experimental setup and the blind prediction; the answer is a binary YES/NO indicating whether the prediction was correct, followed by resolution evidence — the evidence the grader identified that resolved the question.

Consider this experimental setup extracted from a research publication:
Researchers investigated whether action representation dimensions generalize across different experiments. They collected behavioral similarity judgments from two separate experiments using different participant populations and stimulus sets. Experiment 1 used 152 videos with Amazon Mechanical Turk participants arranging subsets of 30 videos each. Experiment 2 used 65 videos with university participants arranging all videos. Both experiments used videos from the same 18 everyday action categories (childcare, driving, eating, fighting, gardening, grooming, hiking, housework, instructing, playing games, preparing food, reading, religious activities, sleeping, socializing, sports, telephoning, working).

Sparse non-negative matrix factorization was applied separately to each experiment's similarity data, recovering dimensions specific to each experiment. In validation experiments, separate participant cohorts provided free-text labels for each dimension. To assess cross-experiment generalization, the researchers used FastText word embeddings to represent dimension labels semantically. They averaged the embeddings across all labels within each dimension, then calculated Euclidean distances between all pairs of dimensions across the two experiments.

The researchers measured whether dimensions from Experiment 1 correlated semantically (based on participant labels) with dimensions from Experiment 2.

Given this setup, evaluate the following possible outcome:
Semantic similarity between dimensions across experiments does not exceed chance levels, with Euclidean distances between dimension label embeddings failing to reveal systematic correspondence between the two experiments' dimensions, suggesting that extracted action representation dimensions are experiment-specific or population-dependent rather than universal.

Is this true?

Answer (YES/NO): NO